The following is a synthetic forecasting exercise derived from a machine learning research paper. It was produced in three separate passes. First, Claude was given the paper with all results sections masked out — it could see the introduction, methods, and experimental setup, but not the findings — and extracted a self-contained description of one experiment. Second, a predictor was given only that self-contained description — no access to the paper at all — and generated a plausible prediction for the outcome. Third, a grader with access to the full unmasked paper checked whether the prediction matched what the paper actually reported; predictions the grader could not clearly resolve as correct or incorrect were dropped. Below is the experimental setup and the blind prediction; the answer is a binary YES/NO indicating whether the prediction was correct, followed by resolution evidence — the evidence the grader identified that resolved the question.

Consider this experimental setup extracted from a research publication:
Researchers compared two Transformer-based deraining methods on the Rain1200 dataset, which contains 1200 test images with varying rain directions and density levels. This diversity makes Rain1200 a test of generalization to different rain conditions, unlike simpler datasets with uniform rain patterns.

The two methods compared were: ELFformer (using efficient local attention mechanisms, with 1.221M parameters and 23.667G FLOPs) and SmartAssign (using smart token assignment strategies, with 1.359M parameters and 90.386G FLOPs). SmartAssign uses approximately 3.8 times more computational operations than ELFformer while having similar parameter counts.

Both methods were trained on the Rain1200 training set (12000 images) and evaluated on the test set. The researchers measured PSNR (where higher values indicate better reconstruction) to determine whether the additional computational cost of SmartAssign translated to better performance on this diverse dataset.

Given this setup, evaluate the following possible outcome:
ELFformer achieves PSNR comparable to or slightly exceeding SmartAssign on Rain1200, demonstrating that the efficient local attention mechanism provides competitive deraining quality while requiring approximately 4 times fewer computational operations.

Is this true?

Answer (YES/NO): YES